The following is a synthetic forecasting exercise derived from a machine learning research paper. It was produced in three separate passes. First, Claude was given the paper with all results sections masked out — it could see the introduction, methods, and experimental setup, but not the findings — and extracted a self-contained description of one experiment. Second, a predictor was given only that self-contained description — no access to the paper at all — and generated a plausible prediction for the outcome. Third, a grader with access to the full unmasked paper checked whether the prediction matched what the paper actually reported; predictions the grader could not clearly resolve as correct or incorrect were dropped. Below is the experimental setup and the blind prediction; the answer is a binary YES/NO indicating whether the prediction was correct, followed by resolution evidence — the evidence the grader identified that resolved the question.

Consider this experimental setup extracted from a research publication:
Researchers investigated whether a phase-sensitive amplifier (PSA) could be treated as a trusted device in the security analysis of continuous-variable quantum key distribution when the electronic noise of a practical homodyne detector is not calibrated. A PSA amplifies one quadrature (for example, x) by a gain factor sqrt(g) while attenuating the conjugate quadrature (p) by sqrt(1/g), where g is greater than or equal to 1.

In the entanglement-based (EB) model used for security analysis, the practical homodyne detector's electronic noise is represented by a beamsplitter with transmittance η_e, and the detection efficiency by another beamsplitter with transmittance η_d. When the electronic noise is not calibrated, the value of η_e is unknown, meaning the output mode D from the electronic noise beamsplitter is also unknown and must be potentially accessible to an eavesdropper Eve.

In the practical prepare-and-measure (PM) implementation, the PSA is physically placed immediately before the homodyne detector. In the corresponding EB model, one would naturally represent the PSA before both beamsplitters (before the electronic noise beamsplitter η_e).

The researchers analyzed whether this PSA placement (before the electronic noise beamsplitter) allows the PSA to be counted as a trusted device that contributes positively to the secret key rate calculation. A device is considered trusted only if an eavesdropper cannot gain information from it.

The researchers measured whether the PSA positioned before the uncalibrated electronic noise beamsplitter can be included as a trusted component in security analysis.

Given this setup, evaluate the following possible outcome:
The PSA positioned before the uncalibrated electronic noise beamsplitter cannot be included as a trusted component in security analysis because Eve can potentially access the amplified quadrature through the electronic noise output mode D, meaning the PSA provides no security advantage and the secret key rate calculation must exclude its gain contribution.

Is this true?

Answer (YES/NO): YES